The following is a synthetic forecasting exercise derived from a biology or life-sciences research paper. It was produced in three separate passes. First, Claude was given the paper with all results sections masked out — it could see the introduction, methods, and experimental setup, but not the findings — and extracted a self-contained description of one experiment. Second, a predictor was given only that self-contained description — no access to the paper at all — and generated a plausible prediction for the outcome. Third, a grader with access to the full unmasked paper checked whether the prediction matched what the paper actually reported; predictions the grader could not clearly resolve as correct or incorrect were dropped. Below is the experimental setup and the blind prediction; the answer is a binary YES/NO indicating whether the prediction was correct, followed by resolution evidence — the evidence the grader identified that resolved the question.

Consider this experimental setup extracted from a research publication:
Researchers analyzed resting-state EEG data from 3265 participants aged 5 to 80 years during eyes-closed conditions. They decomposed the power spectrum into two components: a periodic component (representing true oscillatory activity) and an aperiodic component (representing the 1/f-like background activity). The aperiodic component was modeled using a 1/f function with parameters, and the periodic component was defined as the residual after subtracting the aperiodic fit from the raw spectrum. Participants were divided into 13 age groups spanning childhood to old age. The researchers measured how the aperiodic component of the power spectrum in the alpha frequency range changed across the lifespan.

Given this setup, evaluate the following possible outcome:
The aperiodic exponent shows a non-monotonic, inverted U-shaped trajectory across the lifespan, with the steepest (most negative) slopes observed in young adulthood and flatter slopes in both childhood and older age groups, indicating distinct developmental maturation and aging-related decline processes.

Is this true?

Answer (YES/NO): NO